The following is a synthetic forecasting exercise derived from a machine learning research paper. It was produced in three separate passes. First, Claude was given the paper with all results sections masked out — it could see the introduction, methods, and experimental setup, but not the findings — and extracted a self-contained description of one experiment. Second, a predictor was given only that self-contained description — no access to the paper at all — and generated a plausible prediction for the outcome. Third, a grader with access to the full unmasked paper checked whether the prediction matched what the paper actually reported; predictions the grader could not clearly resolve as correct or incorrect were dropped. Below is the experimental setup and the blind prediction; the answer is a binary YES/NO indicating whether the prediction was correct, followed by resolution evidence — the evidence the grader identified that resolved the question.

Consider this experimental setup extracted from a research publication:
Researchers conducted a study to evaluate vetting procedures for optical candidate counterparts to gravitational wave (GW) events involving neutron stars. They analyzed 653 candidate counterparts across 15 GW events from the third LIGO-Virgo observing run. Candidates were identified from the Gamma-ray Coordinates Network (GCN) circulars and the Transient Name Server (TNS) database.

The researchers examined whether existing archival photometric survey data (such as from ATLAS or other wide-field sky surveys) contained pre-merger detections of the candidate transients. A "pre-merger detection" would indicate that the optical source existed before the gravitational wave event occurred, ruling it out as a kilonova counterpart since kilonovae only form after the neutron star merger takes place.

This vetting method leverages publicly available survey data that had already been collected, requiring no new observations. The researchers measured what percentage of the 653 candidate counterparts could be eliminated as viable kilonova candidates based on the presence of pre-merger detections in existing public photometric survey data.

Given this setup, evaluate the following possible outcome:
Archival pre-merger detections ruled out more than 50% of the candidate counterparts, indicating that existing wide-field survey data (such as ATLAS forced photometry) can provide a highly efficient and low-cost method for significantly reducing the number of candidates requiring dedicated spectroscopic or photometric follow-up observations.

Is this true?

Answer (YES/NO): NO